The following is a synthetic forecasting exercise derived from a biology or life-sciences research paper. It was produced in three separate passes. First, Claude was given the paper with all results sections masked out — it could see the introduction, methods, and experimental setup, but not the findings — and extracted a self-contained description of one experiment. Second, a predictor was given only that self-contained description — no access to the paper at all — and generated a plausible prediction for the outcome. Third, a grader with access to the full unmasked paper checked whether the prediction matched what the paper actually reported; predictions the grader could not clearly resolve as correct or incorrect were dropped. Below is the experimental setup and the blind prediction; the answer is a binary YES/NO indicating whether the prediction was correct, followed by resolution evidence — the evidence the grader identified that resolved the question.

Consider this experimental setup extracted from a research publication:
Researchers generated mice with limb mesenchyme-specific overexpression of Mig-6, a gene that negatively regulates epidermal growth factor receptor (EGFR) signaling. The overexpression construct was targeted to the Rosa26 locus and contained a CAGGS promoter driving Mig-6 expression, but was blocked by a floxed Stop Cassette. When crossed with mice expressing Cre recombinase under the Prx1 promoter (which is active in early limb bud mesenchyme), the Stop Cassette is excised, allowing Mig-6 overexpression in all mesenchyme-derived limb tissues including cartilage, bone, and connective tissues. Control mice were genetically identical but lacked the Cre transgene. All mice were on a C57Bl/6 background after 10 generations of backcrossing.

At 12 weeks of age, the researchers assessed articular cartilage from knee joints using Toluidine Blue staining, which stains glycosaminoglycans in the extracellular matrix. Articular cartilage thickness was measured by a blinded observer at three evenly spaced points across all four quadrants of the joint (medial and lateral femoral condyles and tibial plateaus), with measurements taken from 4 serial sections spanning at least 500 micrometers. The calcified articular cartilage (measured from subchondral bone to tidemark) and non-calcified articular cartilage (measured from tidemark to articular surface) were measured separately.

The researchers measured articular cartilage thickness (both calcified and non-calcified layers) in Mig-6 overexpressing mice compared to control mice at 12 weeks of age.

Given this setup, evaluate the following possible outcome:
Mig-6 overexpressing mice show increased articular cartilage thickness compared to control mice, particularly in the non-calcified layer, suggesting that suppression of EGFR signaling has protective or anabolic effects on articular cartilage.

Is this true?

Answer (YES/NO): NO